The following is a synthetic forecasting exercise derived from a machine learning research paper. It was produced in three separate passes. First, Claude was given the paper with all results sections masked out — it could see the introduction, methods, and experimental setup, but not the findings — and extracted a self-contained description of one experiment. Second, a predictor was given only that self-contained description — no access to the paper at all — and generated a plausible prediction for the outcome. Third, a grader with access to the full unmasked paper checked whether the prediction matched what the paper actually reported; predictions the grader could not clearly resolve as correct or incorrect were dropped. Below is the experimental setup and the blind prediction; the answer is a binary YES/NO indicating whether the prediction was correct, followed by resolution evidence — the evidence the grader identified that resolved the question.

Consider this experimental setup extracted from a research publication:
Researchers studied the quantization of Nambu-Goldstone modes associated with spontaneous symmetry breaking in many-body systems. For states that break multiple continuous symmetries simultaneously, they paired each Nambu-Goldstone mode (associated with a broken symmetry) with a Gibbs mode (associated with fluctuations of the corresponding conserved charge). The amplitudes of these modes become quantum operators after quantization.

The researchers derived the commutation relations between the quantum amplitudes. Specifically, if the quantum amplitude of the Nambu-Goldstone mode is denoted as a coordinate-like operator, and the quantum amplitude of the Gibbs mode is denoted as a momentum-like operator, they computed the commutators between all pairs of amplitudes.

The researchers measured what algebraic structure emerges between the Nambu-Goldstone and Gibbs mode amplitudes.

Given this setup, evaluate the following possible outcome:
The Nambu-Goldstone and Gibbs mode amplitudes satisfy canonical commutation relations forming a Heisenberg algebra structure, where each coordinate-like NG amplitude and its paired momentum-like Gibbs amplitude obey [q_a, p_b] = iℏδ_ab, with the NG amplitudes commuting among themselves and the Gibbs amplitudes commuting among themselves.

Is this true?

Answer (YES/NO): YES